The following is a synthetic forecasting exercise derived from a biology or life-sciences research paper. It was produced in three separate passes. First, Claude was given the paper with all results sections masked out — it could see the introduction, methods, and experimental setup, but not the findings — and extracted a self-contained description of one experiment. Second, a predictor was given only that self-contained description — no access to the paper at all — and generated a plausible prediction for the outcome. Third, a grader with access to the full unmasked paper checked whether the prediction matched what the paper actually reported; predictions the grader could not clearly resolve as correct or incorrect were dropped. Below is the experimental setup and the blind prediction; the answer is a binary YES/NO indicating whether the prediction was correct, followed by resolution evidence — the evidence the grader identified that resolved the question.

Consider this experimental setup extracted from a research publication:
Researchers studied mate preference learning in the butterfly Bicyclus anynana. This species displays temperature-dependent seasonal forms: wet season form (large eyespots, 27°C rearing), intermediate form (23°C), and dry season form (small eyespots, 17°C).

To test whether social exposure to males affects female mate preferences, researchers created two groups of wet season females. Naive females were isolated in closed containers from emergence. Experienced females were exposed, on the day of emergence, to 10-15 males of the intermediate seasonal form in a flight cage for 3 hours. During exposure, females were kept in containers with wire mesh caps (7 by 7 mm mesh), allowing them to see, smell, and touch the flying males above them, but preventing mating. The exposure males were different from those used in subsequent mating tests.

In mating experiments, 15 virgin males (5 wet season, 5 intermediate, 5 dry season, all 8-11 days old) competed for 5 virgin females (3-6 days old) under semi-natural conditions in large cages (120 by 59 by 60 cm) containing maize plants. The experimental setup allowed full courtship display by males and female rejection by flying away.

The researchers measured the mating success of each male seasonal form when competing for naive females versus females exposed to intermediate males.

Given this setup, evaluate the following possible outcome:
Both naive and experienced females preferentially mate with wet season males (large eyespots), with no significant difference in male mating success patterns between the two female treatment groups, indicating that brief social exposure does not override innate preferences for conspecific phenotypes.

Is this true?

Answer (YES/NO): NO